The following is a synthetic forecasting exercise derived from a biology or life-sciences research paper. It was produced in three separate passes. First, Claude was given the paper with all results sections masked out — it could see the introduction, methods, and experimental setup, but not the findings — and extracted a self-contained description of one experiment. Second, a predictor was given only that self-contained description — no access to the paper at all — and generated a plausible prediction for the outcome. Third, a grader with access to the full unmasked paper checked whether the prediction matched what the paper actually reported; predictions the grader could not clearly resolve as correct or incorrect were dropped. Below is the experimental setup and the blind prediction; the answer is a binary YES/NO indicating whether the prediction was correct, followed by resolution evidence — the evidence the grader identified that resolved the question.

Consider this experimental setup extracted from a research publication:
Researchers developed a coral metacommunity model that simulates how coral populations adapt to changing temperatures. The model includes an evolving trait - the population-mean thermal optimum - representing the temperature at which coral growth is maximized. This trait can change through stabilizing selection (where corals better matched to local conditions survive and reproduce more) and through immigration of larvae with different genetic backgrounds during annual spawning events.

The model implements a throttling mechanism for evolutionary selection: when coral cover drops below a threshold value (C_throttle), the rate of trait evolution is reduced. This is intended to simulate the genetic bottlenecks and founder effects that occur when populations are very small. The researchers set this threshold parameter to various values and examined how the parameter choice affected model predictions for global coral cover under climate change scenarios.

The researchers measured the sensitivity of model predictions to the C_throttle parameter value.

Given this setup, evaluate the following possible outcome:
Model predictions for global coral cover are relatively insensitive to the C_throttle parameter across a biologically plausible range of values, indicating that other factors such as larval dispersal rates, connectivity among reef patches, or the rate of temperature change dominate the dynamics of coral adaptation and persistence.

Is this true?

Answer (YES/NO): NO